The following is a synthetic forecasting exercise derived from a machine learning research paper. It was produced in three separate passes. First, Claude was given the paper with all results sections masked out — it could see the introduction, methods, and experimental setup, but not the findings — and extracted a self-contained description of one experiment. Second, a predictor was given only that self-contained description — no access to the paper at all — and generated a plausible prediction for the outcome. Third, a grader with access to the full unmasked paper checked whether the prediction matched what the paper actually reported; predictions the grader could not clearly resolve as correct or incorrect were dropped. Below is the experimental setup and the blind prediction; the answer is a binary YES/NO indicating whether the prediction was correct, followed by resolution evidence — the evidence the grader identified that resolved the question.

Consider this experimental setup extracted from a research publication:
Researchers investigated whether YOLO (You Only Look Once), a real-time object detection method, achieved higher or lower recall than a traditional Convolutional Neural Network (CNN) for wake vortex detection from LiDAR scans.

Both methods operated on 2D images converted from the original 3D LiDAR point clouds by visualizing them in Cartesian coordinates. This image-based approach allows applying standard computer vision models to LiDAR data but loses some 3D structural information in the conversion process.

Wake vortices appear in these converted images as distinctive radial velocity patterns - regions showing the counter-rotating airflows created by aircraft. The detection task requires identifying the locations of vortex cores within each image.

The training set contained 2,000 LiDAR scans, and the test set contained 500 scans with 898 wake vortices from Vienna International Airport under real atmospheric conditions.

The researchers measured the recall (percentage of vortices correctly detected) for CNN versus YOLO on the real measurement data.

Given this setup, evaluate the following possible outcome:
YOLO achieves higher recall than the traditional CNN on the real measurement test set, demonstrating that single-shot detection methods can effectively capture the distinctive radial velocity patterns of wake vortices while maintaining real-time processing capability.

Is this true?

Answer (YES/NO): NO